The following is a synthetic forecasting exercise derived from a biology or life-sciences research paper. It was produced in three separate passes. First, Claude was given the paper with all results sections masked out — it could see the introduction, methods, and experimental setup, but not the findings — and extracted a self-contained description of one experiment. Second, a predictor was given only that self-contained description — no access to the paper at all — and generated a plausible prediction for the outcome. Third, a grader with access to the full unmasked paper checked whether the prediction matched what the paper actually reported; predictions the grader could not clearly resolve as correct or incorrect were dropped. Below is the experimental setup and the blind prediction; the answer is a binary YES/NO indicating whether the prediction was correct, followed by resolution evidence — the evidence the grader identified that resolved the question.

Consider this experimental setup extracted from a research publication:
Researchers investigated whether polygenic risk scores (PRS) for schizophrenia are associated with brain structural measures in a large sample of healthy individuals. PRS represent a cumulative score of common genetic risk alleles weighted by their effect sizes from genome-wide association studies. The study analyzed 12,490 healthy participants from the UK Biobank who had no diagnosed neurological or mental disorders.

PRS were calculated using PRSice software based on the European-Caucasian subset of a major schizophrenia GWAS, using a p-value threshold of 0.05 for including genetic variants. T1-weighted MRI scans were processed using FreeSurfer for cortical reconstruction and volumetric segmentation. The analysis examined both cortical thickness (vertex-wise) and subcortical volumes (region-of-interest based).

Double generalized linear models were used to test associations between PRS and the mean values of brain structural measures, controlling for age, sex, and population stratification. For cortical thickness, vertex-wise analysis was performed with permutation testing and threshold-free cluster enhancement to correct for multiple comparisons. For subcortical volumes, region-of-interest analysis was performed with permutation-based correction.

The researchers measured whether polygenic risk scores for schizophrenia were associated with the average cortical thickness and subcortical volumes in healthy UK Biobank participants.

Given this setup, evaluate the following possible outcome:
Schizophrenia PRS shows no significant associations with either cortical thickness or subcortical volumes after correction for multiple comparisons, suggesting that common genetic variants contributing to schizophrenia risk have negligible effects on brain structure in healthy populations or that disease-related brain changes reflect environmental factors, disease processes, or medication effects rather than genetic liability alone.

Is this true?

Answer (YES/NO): NO